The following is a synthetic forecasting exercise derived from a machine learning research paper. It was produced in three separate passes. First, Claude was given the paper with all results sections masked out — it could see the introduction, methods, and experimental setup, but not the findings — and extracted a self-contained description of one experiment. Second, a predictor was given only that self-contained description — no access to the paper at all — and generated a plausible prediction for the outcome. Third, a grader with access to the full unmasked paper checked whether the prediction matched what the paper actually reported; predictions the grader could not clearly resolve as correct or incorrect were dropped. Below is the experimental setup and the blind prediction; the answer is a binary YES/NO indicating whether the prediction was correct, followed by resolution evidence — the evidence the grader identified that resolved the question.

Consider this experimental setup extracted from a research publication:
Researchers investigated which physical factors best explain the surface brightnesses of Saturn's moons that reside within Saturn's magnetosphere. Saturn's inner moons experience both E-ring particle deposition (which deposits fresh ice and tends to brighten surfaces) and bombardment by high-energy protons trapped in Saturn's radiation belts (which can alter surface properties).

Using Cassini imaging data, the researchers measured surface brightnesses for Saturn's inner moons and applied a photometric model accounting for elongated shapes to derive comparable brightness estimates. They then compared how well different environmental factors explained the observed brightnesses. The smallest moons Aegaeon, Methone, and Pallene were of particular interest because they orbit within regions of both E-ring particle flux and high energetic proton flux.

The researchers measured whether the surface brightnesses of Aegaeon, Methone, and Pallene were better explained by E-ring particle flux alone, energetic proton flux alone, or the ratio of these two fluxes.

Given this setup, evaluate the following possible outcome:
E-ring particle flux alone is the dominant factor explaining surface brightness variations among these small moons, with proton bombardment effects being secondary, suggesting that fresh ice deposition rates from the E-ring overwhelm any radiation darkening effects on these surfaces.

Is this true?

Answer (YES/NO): NO